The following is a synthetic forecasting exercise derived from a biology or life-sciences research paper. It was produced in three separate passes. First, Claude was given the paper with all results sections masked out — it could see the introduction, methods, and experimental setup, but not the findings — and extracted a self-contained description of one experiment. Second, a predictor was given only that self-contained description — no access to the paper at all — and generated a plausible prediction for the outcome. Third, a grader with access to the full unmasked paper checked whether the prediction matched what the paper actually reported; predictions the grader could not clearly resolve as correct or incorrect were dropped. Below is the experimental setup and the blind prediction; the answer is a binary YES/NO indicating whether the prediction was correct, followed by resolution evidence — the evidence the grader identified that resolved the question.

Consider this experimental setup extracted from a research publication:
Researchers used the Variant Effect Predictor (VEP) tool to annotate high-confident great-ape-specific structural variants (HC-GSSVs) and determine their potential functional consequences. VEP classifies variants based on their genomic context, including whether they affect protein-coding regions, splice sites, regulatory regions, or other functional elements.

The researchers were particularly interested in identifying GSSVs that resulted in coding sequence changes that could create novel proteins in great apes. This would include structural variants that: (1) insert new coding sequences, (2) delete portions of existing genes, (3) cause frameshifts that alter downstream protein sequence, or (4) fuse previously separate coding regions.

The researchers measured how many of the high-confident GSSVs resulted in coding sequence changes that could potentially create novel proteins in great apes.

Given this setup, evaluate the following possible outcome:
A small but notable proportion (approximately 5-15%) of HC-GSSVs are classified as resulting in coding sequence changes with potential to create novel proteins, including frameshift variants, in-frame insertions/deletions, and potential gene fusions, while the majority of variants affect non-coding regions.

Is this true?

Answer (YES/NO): NO